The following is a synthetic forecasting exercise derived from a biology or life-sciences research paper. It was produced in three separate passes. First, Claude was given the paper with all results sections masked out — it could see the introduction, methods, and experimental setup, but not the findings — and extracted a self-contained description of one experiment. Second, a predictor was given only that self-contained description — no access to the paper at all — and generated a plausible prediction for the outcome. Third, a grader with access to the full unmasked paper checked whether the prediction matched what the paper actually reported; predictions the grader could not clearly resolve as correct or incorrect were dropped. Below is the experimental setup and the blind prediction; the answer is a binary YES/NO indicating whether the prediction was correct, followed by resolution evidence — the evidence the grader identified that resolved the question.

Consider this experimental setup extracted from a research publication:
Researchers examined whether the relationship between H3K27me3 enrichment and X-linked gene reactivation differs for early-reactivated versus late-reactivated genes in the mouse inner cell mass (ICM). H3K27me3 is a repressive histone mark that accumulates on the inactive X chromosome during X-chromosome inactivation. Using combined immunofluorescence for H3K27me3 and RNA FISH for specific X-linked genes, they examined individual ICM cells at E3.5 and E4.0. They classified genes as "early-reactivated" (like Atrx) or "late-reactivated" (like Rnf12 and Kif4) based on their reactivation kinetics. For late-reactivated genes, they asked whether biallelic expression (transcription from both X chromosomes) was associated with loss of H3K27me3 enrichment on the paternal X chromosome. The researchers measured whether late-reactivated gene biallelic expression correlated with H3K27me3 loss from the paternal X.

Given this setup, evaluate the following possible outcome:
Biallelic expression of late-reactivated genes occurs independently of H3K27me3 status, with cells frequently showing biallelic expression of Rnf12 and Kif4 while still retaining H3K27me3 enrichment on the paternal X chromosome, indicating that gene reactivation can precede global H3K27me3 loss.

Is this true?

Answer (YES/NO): NO